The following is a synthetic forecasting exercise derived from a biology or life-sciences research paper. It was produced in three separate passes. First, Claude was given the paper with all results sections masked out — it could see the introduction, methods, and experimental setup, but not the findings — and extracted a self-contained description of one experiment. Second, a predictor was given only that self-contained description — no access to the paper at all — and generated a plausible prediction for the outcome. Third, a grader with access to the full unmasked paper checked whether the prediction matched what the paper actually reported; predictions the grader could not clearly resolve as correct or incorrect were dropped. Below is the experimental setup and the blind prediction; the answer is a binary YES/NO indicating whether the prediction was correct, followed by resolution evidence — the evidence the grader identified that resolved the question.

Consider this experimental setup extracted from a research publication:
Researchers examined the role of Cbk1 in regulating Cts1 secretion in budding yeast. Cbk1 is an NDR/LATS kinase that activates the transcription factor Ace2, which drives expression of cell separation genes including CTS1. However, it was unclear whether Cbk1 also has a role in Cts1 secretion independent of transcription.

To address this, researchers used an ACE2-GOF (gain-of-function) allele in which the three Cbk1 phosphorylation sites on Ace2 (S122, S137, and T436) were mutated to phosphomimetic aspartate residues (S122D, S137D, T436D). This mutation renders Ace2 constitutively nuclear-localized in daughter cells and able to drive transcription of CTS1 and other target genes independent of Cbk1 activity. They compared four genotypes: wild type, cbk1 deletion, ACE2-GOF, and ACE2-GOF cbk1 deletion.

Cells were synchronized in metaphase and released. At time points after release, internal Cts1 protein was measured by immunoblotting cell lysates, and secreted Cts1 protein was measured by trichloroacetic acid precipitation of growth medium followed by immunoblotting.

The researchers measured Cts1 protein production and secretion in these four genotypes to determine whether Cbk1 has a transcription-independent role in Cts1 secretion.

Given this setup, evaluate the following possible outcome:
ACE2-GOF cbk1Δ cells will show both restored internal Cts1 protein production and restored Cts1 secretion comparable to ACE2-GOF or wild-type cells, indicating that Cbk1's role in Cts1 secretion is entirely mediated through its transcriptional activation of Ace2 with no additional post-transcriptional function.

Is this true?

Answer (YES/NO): NO